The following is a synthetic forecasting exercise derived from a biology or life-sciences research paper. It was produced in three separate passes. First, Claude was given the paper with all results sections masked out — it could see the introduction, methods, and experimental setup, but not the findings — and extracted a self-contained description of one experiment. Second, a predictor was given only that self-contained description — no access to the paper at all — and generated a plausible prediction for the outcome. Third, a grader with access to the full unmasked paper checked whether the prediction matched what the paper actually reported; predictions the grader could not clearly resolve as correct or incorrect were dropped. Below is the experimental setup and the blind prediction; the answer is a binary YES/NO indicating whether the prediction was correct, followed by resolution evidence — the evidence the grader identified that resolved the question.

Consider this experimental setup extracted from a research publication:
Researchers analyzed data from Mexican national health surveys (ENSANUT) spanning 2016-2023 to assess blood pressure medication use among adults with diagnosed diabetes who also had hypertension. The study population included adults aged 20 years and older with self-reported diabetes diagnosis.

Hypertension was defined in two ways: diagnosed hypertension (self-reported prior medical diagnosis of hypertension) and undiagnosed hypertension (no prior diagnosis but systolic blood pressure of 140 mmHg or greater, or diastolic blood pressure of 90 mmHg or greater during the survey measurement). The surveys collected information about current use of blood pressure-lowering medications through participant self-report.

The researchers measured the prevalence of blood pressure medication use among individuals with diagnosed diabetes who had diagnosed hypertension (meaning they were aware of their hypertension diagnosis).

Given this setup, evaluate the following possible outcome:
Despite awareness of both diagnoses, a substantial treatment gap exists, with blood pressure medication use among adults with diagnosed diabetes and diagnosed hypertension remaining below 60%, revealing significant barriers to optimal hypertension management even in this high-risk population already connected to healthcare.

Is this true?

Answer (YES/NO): NO